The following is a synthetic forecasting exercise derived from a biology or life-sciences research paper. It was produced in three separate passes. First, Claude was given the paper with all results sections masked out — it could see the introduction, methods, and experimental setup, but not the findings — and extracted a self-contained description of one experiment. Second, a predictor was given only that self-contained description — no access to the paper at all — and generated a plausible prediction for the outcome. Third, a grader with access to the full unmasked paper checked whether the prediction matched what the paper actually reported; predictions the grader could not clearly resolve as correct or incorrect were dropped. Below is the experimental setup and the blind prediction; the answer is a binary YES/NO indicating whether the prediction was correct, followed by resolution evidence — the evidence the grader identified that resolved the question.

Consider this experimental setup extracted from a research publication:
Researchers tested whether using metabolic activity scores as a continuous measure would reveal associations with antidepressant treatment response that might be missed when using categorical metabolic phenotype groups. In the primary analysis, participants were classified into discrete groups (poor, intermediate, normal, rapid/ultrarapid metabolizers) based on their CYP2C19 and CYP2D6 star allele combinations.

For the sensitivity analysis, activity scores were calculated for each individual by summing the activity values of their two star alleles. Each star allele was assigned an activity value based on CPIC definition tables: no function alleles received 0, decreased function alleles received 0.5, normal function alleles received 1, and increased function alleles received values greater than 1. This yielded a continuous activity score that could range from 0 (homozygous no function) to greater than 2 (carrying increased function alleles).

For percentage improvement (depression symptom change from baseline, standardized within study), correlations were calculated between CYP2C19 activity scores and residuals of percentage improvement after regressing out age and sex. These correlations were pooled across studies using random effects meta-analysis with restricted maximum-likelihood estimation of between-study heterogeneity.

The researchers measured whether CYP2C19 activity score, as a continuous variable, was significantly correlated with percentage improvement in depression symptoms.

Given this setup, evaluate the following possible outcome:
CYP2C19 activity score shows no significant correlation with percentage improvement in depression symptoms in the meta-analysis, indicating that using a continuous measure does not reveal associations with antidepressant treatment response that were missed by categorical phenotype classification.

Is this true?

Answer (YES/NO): YES